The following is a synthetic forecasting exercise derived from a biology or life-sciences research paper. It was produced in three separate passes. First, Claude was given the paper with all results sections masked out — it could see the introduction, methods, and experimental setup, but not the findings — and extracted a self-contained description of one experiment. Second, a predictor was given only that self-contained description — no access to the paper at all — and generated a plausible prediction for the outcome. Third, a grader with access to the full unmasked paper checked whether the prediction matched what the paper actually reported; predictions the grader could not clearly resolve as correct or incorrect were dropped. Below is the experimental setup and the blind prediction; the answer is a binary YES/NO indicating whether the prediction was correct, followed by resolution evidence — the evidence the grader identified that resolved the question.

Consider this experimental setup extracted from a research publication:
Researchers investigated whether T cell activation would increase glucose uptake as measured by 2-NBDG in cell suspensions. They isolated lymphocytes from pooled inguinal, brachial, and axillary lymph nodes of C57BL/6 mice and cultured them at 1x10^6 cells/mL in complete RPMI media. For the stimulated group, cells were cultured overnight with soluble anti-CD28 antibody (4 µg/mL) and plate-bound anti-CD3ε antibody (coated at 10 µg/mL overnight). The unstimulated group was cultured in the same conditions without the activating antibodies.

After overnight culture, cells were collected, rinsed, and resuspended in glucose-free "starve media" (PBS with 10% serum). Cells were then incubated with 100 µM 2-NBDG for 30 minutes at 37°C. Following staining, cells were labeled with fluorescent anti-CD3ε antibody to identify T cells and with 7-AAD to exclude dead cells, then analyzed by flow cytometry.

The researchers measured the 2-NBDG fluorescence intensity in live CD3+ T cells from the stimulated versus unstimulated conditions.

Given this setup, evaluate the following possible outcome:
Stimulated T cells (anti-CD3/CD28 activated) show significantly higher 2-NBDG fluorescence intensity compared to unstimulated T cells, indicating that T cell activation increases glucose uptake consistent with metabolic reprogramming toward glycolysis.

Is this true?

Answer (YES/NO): YES